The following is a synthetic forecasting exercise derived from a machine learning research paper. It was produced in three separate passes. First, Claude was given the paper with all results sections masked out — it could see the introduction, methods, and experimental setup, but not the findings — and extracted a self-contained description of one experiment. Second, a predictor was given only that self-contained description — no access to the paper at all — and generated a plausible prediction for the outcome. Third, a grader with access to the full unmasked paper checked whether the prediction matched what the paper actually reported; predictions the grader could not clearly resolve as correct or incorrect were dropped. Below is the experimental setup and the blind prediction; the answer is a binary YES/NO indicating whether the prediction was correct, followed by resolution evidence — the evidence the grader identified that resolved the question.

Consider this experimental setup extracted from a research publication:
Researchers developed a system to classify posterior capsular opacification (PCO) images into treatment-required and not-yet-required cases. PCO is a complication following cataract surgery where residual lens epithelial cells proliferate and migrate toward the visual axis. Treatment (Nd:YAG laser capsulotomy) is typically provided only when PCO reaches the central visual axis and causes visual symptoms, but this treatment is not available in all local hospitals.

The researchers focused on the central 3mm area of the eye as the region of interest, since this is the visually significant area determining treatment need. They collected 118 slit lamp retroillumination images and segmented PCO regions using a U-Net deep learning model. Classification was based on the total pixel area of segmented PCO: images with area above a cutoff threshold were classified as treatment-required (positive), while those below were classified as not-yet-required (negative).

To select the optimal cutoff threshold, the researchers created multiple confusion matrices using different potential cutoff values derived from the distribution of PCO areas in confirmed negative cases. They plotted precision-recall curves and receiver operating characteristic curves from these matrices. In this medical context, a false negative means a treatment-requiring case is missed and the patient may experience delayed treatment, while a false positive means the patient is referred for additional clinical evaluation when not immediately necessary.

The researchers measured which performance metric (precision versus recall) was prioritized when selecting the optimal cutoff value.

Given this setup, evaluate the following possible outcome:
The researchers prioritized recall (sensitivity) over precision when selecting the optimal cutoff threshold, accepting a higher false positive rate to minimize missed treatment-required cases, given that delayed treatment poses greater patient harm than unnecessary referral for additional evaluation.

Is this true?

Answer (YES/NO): YES